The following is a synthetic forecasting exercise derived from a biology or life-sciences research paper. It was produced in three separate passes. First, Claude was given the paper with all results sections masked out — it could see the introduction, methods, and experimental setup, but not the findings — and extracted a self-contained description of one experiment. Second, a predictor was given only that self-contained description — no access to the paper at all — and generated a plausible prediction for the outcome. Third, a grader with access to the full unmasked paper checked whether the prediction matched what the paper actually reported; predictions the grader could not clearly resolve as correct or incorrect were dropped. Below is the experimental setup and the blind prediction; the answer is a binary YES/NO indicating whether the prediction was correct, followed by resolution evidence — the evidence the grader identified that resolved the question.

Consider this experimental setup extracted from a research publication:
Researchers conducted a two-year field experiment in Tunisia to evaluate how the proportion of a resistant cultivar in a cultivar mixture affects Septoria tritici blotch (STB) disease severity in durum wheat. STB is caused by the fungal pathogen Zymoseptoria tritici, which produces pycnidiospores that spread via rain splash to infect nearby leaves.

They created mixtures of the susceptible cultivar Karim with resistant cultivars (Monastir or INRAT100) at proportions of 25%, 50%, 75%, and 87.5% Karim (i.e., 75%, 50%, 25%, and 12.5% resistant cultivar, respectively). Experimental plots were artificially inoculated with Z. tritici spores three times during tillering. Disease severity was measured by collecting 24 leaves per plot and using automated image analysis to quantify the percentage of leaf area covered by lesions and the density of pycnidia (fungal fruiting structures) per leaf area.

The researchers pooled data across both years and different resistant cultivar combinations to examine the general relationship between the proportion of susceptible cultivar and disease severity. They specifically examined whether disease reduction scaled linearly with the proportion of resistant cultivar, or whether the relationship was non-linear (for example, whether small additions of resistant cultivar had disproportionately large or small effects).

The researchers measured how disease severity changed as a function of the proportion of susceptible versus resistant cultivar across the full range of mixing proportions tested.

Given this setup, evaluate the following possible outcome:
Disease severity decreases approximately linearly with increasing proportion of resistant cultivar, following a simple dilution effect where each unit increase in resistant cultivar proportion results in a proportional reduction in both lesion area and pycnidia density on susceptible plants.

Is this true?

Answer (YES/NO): NO